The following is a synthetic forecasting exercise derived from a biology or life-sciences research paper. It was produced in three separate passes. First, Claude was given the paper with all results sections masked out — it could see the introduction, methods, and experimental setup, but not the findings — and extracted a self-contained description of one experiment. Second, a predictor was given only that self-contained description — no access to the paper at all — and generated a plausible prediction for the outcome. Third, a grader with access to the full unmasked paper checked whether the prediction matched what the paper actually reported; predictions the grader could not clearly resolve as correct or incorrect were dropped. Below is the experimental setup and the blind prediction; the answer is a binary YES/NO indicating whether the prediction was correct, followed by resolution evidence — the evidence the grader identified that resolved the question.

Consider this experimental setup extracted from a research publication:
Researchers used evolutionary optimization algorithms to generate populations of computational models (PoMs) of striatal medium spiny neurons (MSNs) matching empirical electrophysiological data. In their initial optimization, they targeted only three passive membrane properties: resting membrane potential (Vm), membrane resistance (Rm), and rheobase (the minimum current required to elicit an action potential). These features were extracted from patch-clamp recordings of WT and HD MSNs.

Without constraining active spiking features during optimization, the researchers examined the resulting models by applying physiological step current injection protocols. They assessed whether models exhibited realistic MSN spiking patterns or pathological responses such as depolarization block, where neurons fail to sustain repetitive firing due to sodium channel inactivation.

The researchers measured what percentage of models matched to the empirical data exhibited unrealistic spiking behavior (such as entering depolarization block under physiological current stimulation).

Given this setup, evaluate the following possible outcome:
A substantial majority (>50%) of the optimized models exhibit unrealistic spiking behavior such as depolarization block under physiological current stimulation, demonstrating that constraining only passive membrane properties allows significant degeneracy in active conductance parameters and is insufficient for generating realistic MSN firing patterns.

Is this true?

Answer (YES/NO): NO